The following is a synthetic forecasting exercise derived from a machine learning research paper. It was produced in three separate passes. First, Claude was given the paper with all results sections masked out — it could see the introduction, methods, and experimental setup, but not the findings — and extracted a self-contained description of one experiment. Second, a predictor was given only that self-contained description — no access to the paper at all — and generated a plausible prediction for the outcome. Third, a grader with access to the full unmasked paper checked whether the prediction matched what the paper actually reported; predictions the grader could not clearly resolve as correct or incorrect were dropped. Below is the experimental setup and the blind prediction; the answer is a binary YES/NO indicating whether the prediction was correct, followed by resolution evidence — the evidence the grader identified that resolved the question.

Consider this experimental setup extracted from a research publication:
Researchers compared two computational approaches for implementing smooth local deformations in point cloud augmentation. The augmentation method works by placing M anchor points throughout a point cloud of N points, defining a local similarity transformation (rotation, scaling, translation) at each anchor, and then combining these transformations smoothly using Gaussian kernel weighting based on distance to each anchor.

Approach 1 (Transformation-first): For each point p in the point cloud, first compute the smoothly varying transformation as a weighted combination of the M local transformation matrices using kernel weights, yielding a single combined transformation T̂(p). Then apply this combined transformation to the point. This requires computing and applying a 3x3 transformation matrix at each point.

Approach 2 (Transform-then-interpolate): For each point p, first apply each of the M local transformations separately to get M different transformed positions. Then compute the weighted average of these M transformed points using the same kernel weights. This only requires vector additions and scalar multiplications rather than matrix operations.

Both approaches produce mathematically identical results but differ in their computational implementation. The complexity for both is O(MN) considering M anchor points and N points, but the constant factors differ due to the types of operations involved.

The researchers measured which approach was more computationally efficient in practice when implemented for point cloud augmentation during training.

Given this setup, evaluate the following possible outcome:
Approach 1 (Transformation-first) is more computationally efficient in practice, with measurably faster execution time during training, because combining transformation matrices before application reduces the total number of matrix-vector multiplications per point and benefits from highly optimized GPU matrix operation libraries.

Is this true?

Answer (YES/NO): NO